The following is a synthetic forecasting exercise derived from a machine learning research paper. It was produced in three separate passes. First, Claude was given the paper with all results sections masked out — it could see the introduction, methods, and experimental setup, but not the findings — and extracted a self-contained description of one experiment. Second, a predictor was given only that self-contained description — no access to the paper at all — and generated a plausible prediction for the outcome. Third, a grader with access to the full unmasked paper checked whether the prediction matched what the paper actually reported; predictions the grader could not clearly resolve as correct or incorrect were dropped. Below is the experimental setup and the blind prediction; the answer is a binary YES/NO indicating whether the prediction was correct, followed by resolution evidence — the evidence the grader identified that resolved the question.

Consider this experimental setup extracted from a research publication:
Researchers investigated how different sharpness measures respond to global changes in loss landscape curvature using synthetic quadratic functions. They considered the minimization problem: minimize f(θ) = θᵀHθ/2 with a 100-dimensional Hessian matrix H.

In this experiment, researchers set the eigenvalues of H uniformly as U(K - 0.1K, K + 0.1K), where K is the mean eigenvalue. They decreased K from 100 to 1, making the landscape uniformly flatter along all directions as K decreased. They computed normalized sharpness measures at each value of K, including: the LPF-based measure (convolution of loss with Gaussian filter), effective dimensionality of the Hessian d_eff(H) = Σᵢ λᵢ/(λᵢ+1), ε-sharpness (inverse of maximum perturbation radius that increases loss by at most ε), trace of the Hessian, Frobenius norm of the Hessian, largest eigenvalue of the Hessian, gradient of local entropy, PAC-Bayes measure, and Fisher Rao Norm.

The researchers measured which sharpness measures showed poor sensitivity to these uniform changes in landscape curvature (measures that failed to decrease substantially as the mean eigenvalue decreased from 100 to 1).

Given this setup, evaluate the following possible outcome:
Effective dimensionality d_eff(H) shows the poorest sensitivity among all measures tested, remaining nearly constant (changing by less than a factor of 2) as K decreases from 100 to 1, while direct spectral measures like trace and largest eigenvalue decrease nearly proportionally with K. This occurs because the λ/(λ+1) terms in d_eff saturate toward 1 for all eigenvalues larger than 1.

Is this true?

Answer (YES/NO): NO